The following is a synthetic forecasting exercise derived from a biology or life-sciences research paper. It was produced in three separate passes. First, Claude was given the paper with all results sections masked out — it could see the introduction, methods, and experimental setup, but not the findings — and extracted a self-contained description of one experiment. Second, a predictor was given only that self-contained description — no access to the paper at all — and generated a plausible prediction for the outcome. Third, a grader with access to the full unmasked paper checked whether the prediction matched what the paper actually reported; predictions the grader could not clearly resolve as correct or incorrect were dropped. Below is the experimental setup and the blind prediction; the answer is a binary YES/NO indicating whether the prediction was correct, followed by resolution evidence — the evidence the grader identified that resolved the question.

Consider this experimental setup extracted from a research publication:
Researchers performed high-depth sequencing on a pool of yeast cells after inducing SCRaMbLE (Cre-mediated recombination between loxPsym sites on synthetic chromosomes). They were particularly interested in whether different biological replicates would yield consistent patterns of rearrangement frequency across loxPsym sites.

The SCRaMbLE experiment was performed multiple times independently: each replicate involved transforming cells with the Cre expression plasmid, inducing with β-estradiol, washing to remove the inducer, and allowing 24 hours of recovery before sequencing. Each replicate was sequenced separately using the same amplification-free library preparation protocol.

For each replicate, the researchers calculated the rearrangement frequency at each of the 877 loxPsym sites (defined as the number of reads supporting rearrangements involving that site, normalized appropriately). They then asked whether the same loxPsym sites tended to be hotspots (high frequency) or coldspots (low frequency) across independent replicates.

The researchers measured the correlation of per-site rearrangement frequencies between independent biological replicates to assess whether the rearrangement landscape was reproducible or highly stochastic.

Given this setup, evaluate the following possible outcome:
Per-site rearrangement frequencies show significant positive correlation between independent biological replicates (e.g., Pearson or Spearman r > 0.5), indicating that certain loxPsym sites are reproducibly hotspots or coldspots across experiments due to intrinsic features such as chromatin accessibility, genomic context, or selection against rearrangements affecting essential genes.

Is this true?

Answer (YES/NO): YES